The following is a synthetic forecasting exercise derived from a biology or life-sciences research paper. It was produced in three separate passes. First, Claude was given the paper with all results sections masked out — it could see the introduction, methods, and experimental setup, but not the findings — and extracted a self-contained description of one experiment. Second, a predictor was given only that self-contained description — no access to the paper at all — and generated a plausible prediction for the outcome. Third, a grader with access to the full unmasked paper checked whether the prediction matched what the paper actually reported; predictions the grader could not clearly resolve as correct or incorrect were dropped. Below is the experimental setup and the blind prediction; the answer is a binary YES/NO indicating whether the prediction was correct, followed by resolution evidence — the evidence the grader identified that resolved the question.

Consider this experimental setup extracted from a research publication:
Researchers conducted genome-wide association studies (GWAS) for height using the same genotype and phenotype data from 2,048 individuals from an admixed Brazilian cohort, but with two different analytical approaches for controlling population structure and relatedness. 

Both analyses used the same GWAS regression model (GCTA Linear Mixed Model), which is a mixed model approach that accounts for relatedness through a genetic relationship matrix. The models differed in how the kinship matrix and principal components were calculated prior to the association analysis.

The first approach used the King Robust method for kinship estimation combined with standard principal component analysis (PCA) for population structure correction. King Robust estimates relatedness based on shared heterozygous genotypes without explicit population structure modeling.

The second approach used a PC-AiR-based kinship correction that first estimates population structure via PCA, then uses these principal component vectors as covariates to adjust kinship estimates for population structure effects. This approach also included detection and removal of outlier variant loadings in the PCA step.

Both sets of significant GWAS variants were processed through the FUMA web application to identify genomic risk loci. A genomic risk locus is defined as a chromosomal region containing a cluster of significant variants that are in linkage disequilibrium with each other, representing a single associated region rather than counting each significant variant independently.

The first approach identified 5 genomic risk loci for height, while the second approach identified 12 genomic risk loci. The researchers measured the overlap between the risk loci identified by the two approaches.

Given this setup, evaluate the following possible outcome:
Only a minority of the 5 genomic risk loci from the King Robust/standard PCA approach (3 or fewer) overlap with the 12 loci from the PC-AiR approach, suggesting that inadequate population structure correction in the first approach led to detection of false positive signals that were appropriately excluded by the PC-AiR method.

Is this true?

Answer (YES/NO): YES